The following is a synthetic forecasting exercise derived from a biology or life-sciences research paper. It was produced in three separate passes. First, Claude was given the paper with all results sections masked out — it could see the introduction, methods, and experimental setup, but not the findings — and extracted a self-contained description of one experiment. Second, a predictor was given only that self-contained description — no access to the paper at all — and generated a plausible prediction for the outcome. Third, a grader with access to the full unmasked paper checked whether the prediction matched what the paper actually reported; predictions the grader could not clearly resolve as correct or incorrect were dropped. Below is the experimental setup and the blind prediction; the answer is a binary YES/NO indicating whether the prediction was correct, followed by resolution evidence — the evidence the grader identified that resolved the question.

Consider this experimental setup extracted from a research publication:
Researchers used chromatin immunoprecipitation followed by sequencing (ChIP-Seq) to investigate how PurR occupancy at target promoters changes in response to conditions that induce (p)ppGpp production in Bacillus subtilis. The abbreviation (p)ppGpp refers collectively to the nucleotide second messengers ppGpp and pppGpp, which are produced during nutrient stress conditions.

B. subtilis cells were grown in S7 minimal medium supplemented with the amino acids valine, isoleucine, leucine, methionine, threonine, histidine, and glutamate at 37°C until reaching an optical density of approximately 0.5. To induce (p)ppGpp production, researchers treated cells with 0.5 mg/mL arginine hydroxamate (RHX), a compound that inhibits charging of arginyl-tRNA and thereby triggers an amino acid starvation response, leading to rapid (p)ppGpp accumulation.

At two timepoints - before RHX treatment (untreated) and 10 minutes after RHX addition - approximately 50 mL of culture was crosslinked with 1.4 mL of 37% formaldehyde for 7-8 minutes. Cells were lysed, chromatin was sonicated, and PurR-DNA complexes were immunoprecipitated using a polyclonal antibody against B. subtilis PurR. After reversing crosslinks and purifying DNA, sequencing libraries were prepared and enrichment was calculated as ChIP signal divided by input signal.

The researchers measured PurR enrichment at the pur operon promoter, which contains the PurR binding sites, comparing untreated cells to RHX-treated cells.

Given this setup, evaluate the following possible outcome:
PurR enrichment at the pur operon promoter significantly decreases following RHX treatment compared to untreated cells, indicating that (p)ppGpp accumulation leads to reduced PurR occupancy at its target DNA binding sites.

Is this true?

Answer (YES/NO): NO